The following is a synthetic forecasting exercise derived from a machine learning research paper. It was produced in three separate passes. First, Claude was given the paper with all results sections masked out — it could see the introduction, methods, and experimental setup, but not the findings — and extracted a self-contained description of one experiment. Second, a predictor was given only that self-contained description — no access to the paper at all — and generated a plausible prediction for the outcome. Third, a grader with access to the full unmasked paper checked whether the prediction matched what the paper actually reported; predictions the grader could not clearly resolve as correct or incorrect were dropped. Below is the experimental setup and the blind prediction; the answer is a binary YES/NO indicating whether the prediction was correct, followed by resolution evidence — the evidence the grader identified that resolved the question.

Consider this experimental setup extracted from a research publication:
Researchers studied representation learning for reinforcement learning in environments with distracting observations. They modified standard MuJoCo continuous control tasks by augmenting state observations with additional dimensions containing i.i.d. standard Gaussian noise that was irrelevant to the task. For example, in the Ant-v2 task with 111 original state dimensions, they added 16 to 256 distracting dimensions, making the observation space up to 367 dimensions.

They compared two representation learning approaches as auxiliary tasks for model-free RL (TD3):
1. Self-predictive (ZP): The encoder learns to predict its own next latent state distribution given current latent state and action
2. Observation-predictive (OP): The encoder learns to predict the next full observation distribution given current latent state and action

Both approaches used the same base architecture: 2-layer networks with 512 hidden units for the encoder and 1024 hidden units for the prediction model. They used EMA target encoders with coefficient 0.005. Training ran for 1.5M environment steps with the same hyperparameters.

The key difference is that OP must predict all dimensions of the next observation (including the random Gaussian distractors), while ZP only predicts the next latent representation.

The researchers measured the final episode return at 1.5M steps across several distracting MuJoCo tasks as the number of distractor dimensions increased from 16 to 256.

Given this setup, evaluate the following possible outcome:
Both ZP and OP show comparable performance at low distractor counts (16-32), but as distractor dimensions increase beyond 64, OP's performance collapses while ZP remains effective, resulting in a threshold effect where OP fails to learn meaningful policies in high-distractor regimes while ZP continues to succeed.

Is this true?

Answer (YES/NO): NO